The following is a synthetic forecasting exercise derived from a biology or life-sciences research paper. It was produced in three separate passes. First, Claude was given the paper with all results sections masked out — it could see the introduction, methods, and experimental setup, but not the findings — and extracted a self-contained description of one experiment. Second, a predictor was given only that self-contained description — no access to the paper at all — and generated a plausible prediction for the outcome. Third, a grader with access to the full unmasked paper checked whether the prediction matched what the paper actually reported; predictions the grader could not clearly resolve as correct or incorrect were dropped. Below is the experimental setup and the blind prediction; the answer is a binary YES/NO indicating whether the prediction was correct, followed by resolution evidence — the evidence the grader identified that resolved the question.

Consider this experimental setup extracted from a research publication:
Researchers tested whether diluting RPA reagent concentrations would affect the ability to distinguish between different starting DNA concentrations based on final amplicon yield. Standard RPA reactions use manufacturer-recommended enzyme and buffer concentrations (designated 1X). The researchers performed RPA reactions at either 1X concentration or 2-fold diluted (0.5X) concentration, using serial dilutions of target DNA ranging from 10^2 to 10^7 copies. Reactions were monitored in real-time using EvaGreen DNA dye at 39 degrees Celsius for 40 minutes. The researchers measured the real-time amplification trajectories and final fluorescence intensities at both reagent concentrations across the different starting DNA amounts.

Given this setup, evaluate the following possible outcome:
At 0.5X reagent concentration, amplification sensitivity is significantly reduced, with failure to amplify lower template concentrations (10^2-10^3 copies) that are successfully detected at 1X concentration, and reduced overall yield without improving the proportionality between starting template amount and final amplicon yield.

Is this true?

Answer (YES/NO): NO